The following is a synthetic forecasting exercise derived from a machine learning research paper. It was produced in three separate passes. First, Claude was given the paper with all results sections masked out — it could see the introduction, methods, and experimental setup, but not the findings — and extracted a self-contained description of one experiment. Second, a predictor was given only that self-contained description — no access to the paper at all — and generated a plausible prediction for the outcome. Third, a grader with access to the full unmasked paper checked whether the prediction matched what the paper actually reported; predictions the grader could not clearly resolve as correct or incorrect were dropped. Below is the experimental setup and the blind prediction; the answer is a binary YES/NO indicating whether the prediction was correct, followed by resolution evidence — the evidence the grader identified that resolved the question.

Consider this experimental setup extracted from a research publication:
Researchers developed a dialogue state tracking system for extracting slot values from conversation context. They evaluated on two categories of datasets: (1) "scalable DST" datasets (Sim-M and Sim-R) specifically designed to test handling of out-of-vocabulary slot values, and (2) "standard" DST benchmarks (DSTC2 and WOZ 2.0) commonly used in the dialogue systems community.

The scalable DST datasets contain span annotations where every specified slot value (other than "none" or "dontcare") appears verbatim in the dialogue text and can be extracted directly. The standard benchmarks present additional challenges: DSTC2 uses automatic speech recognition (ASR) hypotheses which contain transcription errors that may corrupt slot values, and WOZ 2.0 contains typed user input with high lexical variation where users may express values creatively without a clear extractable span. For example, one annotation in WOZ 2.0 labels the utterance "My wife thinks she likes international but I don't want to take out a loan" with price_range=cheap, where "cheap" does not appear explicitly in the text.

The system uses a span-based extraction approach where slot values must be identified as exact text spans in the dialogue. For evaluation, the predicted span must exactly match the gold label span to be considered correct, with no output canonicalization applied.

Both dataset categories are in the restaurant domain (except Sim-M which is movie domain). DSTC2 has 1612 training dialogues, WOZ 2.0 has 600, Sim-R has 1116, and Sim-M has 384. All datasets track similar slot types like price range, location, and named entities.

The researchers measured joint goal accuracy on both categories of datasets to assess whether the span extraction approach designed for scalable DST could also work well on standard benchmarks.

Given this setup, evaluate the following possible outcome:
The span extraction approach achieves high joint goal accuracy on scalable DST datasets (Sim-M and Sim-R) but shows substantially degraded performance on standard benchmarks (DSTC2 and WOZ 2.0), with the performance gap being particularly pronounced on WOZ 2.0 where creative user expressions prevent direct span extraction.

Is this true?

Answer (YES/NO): NO